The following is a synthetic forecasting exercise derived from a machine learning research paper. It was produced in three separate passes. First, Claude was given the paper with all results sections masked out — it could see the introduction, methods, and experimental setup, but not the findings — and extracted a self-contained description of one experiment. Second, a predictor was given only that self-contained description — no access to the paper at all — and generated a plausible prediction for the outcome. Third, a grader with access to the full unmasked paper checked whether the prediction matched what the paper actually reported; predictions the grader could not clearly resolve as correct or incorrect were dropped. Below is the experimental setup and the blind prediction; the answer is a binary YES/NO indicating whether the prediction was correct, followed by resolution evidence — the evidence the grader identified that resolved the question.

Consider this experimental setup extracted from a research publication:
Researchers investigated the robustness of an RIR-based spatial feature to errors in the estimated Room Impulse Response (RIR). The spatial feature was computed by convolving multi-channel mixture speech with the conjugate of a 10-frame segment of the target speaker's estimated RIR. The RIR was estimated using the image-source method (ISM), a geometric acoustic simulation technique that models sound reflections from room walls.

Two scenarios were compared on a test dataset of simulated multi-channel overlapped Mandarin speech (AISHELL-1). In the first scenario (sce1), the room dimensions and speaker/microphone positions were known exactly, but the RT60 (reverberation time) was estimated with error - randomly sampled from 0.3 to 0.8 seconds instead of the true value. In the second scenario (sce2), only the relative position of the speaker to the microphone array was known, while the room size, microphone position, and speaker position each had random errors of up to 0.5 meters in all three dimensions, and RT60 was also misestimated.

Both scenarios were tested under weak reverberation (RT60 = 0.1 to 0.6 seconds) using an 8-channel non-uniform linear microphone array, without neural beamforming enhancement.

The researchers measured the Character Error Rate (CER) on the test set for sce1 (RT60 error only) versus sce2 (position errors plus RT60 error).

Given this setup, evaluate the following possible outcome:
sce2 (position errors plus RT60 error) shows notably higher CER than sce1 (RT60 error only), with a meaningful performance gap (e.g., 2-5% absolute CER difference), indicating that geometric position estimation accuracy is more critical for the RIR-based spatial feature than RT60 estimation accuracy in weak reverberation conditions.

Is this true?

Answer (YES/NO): NO